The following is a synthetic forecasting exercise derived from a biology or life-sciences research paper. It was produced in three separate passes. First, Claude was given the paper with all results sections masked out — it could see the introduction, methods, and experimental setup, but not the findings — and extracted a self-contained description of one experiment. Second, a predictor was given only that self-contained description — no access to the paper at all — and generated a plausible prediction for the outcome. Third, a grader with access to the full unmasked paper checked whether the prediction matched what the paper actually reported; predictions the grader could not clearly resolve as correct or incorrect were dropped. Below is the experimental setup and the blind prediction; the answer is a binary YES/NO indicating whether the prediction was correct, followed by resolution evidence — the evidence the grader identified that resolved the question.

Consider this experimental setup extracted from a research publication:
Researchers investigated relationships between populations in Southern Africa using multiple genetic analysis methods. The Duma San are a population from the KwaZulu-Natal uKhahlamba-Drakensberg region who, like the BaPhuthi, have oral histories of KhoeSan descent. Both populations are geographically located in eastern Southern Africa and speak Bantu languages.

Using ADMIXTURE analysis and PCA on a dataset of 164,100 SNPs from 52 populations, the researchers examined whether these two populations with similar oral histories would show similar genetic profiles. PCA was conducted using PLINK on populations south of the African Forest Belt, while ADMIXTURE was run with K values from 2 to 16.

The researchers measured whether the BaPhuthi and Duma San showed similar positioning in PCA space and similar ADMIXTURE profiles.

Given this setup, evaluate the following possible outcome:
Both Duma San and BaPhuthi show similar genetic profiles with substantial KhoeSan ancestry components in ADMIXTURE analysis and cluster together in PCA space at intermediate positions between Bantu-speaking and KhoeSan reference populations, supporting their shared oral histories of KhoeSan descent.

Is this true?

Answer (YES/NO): NO